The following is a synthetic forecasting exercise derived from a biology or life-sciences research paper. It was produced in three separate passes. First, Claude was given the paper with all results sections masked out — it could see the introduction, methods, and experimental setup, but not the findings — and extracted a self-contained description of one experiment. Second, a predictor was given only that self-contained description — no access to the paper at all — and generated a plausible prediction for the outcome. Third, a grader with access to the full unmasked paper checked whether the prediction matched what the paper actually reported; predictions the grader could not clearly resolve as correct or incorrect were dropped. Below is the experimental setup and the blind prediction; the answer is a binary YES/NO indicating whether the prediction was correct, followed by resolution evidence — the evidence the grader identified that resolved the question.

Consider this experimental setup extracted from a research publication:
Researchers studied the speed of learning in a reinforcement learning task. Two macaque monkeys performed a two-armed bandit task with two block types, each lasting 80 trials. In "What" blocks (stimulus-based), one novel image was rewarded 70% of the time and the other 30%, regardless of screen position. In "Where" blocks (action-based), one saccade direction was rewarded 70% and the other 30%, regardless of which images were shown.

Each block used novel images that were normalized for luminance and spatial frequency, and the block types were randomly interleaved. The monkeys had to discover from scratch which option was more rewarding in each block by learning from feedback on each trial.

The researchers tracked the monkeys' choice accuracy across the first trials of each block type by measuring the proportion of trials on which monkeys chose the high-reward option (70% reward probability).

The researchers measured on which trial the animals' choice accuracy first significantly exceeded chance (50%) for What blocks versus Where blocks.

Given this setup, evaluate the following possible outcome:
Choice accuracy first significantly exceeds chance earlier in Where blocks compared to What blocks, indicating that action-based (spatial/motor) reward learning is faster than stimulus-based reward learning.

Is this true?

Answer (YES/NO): NO